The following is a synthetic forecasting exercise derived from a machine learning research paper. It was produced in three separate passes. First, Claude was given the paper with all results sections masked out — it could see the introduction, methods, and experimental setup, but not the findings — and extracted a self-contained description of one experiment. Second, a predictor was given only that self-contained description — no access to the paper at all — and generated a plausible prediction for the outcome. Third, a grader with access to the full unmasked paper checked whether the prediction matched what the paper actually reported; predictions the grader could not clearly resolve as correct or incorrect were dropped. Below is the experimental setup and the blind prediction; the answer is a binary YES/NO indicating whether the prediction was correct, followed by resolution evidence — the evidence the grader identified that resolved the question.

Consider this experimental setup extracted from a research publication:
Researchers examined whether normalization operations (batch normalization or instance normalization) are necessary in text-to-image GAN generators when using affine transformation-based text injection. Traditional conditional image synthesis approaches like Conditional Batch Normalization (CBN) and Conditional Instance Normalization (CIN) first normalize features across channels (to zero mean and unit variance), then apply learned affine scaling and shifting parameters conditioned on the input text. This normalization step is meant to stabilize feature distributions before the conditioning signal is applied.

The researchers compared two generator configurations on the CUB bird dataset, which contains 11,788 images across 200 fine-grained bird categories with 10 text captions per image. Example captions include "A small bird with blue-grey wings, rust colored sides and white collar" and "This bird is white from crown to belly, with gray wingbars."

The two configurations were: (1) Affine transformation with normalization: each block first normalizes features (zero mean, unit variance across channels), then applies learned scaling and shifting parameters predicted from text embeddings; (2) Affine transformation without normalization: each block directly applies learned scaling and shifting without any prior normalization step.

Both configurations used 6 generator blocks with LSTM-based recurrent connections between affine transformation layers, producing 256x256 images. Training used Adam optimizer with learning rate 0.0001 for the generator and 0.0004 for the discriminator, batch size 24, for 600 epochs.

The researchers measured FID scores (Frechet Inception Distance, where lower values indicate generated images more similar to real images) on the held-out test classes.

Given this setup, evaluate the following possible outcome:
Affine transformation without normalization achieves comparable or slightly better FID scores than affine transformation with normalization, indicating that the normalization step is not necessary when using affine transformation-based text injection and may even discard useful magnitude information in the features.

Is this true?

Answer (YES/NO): YES